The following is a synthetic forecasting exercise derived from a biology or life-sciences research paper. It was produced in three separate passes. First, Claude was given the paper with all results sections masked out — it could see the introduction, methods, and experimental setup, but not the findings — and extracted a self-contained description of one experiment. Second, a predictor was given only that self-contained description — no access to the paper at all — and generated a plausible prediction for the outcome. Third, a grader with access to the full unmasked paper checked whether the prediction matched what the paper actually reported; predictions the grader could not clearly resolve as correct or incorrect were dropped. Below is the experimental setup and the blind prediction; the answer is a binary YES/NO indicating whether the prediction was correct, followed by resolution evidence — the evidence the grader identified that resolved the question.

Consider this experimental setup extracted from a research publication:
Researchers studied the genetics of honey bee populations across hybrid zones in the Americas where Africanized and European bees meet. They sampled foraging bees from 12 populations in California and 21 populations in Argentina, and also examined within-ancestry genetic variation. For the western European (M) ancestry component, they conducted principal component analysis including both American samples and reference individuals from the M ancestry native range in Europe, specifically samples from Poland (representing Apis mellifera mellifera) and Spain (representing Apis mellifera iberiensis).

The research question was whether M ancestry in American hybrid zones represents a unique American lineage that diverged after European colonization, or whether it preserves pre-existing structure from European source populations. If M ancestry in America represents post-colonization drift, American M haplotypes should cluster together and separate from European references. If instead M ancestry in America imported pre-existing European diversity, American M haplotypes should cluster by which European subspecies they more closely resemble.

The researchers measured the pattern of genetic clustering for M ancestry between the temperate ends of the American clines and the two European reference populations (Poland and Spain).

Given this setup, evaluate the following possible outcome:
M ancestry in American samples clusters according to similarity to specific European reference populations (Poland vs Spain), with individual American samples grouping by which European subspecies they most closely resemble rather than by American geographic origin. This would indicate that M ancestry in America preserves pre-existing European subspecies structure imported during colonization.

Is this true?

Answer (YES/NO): YES